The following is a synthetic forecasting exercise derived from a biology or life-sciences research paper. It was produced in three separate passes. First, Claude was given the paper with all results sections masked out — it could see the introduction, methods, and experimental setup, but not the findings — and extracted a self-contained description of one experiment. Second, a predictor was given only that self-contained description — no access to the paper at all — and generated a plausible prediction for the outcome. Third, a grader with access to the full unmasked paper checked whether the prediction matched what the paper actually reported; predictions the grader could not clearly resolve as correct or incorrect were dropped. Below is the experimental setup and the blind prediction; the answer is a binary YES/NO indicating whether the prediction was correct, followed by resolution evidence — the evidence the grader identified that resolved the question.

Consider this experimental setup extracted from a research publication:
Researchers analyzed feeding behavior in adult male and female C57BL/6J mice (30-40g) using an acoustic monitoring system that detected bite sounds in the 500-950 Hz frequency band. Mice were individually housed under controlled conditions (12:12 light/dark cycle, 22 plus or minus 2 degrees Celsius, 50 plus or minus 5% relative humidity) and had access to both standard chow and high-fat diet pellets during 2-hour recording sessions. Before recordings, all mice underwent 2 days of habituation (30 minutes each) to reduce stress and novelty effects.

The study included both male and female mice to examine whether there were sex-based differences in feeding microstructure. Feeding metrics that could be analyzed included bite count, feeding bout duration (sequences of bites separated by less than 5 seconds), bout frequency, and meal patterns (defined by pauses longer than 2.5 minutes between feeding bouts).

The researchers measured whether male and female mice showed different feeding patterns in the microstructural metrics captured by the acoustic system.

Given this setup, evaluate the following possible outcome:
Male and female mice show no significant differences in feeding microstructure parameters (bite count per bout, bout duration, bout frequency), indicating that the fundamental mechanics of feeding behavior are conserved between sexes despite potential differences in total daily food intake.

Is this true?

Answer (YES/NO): YES